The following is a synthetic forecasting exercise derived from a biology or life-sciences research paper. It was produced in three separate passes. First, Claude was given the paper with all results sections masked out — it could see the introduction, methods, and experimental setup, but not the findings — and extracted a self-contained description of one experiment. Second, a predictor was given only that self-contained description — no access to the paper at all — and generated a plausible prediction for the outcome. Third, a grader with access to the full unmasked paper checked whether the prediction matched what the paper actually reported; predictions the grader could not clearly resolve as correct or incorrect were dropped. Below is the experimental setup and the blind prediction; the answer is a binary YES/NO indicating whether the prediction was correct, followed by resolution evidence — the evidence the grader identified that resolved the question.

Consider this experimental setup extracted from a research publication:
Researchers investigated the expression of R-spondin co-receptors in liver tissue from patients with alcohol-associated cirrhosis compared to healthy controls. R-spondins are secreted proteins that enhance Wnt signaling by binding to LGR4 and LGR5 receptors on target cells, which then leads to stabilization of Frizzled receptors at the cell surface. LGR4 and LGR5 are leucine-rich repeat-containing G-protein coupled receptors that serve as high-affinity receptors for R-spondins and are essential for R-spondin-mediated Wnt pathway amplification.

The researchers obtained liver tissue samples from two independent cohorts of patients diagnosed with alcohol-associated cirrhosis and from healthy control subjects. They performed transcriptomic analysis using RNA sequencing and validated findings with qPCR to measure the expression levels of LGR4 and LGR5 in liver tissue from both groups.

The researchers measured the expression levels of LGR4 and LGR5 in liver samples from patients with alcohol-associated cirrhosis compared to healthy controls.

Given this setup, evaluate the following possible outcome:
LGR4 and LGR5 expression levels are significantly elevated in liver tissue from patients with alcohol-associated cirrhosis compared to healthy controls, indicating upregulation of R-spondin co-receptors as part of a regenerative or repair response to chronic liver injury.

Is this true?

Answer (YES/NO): NO